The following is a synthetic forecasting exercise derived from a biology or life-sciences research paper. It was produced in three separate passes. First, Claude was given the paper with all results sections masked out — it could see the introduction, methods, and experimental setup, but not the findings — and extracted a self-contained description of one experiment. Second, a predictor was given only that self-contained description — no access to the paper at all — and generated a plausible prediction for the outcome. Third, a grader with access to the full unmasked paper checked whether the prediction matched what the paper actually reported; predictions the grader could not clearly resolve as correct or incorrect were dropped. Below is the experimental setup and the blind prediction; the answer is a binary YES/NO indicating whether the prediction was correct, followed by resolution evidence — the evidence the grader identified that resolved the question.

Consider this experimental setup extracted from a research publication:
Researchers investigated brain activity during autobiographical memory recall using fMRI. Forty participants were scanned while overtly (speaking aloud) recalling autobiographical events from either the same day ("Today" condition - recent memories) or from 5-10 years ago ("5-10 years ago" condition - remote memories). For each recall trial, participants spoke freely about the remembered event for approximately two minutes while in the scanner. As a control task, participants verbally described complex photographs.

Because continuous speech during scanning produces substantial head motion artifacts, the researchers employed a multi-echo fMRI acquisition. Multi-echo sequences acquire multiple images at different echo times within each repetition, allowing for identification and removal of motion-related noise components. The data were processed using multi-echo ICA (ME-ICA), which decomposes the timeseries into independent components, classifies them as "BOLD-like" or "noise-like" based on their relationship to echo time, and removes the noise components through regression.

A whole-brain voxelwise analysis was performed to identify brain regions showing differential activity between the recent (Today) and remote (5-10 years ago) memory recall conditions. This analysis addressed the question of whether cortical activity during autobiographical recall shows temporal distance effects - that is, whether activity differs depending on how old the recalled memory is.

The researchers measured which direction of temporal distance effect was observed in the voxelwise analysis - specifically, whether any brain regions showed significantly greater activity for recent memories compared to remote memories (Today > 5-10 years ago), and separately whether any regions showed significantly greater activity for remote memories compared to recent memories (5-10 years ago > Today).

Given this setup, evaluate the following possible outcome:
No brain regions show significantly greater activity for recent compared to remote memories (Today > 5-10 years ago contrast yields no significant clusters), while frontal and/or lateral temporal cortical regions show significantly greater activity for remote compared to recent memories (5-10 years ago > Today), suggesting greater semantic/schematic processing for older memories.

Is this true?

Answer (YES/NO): NO